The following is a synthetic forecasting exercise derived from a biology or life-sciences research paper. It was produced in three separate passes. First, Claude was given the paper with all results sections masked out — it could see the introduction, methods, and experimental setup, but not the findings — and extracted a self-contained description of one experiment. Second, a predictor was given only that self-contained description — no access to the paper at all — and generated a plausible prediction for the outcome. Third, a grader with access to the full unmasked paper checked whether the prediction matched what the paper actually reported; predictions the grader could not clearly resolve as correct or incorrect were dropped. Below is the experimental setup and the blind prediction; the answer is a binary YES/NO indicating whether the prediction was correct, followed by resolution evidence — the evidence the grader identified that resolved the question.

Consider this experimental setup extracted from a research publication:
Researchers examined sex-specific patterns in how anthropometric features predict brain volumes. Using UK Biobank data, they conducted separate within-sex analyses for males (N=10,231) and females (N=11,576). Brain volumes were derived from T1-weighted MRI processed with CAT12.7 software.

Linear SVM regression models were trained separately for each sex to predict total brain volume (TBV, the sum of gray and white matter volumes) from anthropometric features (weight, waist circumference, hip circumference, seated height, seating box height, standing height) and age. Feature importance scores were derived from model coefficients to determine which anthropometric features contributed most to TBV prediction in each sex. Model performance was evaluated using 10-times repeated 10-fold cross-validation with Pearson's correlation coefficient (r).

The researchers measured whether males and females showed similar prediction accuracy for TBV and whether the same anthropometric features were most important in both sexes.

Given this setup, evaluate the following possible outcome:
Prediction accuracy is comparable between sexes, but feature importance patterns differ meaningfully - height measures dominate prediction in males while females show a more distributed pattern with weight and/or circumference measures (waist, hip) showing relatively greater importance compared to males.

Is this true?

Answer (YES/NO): NO